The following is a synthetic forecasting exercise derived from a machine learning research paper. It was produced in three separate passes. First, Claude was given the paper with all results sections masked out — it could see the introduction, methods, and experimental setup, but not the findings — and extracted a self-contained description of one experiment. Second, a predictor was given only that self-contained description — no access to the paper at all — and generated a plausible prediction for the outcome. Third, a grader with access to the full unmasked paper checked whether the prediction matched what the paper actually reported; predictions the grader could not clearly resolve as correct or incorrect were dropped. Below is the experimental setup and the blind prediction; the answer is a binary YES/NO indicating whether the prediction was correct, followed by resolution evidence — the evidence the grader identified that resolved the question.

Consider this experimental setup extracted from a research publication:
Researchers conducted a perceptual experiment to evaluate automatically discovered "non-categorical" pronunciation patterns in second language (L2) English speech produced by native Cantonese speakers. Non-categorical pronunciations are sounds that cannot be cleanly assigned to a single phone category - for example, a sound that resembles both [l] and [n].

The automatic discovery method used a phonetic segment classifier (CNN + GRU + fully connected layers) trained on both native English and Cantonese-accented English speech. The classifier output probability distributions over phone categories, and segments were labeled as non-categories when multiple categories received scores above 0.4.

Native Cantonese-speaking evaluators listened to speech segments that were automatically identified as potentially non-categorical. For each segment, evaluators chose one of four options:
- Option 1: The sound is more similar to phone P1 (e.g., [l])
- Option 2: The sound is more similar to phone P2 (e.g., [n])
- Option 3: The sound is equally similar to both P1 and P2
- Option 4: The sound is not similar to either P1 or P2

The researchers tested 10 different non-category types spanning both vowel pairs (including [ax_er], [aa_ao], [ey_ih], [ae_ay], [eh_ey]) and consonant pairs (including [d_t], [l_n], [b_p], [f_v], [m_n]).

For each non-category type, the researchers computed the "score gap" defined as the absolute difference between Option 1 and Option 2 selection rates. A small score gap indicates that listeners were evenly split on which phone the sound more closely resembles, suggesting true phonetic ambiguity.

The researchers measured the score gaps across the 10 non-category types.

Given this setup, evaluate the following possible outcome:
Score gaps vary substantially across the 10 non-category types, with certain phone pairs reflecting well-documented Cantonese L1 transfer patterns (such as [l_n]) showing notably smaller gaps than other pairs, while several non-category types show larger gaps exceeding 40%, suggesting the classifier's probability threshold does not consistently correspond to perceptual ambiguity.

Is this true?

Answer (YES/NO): NO